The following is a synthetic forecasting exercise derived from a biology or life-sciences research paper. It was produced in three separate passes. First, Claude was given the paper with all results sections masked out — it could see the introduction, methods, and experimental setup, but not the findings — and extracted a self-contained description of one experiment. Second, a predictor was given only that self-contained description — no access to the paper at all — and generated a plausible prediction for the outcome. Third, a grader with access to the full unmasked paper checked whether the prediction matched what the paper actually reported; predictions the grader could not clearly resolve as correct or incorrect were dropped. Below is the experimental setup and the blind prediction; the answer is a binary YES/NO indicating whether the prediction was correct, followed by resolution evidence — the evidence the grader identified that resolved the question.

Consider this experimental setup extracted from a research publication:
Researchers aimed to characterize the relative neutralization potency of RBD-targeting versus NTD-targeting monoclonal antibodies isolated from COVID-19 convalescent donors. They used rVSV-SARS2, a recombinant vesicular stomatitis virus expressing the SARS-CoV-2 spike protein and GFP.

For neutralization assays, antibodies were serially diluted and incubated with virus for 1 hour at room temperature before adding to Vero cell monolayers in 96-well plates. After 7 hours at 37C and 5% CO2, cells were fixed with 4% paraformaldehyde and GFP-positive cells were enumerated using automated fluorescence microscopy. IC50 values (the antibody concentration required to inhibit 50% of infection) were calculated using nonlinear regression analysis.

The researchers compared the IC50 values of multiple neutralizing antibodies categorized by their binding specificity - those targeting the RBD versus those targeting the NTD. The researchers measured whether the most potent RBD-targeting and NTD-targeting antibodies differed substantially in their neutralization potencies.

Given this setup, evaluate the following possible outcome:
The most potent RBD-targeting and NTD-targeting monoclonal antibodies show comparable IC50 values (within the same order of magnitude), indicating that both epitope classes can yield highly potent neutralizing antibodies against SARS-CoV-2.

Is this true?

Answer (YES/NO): NO